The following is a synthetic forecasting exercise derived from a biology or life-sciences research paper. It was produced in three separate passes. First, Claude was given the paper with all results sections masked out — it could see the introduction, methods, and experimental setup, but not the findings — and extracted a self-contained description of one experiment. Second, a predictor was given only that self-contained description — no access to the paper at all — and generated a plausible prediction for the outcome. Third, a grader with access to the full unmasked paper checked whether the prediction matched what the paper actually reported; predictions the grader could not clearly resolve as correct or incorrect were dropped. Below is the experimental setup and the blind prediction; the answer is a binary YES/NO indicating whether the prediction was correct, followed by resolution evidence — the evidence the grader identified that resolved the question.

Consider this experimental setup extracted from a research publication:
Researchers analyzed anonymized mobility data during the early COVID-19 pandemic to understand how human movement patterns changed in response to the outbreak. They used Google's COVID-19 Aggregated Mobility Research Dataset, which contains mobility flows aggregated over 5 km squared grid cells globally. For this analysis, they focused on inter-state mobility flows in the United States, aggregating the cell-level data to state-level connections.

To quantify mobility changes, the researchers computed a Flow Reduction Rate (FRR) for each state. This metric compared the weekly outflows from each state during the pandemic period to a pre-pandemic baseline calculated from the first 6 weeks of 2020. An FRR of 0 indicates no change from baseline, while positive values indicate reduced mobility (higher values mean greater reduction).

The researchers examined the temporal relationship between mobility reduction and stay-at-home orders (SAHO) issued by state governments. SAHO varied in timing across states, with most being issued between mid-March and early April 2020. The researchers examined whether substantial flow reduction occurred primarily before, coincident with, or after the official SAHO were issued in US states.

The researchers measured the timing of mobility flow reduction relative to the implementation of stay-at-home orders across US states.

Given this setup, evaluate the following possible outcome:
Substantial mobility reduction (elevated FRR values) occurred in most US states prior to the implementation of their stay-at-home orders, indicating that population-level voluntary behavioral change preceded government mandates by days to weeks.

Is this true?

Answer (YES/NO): YES